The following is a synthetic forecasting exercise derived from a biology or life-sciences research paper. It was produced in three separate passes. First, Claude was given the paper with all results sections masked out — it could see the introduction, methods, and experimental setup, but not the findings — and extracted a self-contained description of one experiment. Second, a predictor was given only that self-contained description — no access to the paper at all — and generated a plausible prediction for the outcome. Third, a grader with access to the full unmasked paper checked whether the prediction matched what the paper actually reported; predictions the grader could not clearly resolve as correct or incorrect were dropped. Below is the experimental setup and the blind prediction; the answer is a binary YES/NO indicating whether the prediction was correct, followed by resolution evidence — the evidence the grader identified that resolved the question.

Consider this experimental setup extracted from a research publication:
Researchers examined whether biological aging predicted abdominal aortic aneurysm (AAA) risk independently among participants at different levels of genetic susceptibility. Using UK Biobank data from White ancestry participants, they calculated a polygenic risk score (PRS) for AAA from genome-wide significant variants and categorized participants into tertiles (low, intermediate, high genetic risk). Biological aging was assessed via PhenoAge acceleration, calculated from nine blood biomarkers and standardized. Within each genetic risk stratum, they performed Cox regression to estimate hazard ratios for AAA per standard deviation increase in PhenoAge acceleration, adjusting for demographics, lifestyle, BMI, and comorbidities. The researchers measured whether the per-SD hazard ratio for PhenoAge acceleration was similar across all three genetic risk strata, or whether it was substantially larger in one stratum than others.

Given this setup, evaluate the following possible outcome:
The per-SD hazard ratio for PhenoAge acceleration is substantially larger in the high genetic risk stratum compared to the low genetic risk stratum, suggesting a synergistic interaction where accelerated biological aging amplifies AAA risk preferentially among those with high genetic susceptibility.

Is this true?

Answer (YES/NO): NO